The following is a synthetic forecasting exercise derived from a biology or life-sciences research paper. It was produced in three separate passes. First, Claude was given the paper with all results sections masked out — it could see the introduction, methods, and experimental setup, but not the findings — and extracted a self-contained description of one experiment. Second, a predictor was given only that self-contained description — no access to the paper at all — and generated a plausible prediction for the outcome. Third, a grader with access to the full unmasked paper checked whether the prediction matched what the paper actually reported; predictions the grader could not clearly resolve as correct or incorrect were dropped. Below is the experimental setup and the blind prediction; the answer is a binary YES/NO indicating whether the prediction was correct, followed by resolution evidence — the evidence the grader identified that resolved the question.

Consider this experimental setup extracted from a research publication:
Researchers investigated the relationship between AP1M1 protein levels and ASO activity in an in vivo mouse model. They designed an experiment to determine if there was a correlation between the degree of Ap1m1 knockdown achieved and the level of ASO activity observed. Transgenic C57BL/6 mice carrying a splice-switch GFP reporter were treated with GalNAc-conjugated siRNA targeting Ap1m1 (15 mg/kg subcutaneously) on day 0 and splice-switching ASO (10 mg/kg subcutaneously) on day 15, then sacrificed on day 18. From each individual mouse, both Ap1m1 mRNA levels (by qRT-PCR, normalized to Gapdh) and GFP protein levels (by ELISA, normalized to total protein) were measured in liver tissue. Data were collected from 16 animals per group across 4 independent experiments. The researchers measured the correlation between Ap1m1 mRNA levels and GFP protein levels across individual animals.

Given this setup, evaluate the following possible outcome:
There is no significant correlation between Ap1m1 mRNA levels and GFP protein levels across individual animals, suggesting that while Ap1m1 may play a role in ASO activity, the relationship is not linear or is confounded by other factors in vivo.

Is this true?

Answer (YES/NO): NO